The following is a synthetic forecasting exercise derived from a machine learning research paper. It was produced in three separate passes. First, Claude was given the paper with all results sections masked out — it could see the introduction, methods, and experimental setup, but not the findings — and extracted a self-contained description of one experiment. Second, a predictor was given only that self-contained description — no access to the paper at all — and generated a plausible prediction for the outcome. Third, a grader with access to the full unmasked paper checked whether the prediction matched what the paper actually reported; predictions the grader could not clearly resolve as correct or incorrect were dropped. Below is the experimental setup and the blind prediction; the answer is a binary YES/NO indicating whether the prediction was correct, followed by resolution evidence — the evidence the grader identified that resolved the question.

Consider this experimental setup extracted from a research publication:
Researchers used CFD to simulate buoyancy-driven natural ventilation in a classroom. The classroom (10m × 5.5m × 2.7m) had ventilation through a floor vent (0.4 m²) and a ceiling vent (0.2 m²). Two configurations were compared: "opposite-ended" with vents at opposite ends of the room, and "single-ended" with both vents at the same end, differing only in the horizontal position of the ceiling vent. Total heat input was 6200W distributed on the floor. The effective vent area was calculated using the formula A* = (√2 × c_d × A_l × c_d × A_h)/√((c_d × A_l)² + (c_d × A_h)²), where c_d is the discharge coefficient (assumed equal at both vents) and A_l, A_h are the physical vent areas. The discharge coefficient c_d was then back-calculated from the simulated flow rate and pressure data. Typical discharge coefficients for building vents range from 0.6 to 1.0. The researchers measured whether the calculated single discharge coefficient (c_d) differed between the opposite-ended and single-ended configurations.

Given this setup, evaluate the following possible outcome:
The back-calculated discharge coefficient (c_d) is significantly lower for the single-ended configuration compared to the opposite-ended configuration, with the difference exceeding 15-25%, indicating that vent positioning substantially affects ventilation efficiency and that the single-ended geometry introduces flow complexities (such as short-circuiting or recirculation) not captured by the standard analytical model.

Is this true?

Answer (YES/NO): NO